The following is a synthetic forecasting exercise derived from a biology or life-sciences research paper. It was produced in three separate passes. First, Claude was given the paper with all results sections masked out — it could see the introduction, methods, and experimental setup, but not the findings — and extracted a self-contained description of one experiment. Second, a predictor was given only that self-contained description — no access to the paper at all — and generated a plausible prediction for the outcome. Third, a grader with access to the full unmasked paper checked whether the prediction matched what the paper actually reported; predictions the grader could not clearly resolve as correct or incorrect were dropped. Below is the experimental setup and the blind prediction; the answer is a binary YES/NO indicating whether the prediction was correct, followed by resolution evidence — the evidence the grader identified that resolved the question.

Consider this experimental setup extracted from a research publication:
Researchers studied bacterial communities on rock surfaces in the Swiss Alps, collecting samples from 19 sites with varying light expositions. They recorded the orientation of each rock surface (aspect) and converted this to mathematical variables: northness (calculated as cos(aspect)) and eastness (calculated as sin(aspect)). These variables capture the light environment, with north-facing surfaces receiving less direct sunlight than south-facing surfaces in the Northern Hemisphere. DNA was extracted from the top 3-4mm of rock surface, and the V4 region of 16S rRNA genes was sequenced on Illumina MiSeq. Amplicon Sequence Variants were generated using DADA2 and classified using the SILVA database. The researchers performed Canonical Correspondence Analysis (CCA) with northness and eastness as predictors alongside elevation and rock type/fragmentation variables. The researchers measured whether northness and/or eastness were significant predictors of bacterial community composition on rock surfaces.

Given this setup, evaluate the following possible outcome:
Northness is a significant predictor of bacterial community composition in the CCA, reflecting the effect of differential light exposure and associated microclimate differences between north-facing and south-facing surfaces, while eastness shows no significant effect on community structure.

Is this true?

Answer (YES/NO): NO